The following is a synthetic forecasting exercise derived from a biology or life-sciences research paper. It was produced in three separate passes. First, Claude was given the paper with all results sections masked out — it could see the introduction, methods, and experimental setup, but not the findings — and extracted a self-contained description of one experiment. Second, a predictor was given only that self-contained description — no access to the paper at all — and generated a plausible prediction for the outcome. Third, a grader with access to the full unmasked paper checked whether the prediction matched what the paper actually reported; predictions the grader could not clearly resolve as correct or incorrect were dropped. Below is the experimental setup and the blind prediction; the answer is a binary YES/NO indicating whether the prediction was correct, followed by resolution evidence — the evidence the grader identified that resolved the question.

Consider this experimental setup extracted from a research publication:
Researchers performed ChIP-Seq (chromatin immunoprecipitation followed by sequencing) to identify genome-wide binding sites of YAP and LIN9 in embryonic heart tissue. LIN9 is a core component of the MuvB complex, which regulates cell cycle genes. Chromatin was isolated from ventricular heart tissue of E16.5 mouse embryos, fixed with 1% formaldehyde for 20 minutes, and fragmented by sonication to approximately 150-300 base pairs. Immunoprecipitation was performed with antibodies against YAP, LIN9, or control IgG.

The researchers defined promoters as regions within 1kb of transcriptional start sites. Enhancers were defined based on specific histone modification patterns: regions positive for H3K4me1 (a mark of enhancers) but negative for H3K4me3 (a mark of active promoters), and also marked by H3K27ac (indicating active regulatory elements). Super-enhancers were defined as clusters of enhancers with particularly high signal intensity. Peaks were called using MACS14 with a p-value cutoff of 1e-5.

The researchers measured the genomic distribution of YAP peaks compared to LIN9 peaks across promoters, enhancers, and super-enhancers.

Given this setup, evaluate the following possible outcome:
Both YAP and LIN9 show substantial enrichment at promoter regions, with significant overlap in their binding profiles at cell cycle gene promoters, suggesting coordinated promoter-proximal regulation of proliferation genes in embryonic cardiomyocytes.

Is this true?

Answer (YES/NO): NO